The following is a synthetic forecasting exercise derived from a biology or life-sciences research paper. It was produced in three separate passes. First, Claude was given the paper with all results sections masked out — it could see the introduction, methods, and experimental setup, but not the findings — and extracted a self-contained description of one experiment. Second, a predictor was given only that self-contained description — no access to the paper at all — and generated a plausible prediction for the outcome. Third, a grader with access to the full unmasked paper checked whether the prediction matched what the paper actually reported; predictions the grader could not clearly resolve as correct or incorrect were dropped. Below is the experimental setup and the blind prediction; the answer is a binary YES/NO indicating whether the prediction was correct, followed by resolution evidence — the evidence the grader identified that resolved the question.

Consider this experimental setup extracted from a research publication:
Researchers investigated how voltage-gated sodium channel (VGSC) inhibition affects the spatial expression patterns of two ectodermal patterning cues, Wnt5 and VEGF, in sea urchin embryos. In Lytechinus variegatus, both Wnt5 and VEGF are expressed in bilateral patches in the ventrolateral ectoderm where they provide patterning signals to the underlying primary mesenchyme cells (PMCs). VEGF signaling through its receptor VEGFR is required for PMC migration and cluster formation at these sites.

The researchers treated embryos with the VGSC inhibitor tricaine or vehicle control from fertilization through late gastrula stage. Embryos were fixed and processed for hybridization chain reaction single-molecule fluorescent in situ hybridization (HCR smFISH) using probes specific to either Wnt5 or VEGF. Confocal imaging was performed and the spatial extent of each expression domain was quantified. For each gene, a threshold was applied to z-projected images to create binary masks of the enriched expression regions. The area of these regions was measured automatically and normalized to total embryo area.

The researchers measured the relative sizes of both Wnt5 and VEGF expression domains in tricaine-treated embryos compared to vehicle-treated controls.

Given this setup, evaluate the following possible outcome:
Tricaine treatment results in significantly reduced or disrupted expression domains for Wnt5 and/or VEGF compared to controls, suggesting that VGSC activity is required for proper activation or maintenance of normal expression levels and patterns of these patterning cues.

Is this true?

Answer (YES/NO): NO